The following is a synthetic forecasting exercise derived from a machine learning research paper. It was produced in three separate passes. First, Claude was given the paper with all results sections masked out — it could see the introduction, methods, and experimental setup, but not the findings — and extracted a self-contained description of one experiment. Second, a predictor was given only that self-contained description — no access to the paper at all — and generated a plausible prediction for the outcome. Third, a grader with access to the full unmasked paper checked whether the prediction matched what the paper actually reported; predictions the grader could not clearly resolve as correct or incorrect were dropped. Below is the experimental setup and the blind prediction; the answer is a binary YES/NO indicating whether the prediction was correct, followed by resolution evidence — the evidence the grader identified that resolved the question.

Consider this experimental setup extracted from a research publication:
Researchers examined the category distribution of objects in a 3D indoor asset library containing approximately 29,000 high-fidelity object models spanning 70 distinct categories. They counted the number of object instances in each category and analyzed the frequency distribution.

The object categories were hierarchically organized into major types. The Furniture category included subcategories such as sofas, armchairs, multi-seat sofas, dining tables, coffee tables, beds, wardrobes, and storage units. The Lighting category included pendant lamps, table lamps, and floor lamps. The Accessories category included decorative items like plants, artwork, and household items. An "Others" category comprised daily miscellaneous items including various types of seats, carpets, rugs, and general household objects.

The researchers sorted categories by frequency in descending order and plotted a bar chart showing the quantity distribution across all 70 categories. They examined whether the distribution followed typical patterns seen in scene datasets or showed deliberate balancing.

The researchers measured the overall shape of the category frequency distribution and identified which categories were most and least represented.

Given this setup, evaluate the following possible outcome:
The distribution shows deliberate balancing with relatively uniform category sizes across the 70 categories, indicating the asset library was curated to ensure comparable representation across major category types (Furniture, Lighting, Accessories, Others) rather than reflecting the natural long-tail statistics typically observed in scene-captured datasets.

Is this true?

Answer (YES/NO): NO